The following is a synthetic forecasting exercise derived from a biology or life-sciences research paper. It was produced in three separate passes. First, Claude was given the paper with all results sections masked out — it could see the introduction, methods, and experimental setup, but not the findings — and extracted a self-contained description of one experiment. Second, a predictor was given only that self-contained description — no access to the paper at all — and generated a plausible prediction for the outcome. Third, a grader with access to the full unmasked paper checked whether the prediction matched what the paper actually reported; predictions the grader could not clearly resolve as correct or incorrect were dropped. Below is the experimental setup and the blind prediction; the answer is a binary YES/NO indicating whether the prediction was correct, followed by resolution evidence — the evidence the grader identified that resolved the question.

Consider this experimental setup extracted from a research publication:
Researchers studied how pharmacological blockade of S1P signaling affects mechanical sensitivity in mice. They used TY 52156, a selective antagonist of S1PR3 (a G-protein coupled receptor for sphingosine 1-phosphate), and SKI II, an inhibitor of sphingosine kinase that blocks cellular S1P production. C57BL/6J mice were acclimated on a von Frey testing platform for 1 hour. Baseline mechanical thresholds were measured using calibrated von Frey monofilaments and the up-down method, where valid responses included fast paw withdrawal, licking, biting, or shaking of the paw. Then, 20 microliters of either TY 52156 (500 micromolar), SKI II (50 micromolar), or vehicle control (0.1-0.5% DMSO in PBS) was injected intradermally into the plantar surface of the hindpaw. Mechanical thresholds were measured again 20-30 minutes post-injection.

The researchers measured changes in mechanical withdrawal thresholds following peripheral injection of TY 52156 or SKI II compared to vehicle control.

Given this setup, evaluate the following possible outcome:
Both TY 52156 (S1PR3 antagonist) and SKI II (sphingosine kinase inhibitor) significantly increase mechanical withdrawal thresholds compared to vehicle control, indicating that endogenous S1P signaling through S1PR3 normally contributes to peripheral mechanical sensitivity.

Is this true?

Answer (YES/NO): YES